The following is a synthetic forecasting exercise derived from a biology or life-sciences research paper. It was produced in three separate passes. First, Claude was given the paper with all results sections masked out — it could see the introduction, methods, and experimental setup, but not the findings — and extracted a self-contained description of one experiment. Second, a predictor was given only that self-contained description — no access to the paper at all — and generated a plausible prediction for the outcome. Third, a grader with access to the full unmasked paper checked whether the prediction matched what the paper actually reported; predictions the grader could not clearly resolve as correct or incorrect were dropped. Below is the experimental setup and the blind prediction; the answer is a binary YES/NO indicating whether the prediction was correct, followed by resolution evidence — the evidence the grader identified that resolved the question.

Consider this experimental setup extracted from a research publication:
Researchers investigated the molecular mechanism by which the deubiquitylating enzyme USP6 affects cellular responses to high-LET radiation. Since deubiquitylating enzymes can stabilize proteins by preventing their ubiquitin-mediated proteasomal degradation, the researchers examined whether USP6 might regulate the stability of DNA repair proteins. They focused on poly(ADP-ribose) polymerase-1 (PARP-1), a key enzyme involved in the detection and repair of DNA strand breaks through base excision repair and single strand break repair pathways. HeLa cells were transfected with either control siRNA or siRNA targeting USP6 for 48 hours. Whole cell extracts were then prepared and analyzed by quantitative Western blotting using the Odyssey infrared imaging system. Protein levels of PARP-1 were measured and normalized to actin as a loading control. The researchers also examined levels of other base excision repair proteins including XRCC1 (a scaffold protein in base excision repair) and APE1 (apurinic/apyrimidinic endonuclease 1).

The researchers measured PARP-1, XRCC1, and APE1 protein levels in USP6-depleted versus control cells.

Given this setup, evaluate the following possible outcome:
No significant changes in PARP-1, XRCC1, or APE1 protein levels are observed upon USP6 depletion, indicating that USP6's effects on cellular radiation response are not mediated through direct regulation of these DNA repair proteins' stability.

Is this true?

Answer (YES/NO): NO